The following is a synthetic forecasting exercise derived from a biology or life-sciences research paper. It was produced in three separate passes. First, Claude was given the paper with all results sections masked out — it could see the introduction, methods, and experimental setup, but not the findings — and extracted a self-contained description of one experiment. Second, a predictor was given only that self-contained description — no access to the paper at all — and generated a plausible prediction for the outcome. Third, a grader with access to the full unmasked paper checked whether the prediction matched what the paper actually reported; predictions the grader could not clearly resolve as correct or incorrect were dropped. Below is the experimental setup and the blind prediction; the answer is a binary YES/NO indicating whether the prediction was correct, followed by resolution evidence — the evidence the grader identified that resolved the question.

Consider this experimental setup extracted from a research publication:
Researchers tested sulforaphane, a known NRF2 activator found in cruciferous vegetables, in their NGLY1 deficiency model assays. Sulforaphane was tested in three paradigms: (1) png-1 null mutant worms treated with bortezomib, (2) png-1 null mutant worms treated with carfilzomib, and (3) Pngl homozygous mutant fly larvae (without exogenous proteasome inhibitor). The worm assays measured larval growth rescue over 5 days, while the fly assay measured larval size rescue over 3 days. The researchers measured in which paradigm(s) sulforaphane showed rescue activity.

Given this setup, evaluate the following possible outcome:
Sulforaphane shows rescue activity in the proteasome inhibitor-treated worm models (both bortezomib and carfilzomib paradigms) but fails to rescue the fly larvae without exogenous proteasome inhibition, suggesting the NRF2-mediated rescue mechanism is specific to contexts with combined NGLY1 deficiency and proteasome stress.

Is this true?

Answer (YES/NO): NO